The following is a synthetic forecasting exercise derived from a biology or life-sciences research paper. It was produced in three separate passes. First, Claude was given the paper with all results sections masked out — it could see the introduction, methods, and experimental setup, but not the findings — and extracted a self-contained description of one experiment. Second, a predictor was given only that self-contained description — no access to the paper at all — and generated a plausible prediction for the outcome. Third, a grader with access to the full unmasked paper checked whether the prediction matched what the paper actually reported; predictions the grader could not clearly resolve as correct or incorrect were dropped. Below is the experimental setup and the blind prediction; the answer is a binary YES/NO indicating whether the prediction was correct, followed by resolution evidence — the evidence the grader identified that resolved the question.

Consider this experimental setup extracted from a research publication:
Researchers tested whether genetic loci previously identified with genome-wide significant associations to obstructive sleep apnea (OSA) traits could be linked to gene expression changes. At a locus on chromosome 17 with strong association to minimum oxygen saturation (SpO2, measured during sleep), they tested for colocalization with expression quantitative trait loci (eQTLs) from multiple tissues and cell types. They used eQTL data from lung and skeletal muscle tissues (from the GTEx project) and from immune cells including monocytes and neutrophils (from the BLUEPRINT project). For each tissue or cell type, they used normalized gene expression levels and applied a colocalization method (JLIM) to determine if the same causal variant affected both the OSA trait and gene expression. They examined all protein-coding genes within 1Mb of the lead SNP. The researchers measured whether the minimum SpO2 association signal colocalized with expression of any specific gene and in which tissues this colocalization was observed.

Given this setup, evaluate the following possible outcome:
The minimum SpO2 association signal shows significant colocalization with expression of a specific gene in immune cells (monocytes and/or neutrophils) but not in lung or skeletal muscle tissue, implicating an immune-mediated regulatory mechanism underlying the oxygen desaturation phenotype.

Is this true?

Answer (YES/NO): NO